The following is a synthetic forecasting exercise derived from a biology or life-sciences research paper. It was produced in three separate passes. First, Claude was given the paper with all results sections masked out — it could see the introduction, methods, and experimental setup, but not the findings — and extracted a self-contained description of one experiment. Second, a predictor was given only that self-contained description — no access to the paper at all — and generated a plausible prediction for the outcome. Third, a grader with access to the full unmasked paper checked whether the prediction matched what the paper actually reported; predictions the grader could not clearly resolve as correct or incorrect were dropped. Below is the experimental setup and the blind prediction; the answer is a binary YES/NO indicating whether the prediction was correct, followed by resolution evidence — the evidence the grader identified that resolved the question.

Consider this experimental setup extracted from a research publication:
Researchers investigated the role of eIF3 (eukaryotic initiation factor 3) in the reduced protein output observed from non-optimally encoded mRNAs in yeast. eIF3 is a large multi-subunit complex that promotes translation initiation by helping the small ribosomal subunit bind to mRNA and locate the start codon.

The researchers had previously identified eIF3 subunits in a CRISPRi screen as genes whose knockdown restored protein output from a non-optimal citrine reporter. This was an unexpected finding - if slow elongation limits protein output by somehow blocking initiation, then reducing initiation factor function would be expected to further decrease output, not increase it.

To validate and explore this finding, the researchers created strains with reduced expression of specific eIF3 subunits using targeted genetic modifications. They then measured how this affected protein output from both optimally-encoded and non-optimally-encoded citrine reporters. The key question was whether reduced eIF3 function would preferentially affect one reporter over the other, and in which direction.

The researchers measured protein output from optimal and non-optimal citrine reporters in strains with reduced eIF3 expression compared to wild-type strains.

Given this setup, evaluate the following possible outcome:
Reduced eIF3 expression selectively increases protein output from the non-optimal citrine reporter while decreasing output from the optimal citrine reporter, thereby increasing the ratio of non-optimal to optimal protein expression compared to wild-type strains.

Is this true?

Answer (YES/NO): NO